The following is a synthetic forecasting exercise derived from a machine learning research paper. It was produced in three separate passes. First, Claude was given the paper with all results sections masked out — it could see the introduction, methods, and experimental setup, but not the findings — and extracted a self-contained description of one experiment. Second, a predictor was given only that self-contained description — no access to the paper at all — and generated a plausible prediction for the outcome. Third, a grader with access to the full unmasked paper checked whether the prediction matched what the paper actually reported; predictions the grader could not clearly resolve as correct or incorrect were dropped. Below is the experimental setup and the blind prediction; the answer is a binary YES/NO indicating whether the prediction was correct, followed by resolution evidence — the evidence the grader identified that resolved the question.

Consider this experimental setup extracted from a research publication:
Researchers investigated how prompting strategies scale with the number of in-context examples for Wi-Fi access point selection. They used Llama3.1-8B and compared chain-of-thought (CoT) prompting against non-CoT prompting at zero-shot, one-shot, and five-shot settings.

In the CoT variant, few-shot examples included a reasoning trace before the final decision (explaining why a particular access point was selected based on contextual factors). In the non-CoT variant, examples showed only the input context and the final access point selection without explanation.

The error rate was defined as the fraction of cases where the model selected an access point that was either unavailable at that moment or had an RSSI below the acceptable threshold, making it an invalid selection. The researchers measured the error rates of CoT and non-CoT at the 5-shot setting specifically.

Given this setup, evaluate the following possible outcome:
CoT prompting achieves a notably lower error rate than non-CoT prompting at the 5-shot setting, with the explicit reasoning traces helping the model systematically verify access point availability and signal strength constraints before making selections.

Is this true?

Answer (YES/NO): NO